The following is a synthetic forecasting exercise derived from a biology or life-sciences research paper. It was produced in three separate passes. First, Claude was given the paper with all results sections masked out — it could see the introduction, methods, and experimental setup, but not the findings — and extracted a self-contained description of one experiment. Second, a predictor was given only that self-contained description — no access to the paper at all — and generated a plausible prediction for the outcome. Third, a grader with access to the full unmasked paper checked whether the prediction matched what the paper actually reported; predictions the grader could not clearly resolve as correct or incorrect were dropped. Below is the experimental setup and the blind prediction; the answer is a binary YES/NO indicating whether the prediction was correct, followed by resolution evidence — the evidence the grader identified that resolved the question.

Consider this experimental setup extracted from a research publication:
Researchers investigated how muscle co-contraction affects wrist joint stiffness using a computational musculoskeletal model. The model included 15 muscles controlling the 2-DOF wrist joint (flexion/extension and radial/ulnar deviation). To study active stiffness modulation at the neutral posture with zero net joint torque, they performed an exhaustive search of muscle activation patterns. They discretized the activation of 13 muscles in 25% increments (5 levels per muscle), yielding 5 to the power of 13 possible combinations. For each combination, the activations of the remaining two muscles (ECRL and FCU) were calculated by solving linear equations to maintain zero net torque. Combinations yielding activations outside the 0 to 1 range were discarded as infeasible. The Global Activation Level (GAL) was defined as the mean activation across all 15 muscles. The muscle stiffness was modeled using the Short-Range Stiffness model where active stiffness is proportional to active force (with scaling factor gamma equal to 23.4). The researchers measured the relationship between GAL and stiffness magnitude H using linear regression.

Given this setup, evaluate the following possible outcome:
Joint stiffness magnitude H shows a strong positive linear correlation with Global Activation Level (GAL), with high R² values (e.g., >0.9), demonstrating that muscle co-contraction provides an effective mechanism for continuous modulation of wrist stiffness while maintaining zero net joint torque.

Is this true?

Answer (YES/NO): NO